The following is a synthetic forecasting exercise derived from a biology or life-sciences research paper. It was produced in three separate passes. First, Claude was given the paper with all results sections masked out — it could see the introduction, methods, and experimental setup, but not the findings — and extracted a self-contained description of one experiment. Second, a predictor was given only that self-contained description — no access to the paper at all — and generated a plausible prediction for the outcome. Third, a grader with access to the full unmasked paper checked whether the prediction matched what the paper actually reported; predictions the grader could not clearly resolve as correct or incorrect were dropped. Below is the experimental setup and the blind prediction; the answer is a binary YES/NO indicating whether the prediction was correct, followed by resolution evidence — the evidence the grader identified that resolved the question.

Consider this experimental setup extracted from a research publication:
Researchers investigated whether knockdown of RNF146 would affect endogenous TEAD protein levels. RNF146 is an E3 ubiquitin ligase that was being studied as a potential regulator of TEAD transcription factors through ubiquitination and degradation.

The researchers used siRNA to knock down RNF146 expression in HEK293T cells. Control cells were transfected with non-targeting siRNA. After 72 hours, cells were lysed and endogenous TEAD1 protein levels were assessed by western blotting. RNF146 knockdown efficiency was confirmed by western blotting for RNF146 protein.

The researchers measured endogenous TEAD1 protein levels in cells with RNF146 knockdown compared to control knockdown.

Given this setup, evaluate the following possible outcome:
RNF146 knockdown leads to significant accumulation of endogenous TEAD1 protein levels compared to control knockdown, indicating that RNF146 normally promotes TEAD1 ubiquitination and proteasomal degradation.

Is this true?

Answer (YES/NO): NO